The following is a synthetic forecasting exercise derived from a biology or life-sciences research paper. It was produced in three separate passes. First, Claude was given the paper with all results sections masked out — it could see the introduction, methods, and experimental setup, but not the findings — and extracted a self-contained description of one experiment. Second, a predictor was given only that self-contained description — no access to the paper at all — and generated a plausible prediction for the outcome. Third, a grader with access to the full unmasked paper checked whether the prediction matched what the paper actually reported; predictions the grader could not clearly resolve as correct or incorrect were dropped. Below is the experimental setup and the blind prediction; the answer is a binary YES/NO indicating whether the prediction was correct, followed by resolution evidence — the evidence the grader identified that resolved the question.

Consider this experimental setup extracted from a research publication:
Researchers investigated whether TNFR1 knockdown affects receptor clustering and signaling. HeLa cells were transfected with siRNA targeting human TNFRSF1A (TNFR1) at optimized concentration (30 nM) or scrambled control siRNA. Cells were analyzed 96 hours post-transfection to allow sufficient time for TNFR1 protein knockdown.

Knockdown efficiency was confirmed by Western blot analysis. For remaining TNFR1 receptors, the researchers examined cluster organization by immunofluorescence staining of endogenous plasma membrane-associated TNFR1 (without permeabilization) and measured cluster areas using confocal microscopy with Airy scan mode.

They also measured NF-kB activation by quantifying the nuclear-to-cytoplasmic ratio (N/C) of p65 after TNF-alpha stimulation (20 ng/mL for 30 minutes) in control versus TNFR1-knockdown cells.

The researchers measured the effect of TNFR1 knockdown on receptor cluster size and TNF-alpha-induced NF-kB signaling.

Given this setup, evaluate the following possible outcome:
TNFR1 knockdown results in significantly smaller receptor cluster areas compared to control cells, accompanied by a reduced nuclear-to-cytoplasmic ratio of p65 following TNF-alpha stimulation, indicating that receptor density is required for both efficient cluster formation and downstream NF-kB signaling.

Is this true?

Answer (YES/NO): YES